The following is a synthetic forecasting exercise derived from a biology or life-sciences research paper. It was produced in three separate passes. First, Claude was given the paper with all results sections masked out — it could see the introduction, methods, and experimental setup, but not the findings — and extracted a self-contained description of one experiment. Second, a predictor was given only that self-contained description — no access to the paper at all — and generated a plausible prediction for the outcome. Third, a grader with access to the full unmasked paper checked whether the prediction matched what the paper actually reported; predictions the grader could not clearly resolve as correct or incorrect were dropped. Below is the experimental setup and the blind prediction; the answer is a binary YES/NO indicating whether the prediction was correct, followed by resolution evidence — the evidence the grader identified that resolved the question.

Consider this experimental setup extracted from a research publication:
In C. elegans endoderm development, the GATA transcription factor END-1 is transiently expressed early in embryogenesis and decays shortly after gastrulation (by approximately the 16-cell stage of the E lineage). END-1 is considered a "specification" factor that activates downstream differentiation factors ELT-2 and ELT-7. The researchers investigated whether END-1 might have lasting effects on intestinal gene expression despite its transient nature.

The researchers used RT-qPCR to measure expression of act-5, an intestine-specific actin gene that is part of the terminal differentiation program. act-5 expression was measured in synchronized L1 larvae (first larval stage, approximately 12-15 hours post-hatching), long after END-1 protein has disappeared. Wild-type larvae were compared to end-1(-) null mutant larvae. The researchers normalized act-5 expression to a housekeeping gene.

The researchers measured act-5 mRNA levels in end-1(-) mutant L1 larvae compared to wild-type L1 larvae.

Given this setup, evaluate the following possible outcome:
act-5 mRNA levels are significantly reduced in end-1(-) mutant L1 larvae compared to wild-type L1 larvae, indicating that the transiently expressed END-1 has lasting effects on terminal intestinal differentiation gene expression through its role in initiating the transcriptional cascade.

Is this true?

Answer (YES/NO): YES